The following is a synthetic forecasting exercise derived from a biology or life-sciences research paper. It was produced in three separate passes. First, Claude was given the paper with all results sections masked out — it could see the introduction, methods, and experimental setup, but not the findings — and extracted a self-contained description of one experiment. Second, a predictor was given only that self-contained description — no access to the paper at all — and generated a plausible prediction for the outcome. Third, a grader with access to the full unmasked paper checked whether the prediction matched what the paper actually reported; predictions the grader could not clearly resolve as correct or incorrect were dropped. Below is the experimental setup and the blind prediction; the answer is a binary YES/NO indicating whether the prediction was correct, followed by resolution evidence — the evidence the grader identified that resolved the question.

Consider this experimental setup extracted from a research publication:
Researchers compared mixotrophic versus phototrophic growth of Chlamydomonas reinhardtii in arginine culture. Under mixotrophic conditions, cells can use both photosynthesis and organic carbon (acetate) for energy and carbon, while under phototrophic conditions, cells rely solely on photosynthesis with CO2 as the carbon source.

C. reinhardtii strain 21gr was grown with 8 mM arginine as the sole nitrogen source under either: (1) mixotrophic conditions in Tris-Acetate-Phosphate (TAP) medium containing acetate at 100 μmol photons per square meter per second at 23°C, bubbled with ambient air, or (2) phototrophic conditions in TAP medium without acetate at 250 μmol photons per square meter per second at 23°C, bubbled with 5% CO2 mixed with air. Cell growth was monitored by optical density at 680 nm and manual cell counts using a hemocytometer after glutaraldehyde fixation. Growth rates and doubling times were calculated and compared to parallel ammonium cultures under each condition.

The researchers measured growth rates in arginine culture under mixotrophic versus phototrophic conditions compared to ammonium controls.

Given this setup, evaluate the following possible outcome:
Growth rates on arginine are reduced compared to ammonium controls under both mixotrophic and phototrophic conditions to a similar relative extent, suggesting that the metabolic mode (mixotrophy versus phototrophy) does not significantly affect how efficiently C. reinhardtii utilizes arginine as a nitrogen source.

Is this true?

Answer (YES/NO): NO